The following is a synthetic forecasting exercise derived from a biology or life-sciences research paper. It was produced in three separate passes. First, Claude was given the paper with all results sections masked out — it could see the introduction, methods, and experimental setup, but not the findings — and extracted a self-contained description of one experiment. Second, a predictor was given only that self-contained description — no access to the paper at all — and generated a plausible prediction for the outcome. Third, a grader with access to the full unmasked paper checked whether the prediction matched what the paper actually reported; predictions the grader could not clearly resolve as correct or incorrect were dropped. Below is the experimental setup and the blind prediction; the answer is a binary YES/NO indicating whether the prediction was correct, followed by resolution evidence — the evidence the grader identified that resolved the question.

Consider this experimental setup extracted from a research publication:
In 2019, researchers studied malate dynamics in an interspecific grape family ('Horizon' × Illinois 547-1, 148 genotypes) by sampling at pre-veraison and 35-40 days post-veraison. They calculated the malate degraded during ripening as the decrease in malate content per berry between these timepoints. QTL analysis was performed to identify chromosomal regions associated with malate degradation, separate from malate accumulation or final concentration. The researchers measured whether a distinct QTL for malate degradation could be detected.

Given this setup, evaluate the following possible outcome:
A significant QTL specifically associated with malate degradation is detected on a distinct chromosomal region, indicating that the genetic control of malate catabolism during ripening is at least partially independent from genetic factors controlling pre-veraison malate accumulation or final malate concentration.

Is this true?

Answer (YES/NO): NO